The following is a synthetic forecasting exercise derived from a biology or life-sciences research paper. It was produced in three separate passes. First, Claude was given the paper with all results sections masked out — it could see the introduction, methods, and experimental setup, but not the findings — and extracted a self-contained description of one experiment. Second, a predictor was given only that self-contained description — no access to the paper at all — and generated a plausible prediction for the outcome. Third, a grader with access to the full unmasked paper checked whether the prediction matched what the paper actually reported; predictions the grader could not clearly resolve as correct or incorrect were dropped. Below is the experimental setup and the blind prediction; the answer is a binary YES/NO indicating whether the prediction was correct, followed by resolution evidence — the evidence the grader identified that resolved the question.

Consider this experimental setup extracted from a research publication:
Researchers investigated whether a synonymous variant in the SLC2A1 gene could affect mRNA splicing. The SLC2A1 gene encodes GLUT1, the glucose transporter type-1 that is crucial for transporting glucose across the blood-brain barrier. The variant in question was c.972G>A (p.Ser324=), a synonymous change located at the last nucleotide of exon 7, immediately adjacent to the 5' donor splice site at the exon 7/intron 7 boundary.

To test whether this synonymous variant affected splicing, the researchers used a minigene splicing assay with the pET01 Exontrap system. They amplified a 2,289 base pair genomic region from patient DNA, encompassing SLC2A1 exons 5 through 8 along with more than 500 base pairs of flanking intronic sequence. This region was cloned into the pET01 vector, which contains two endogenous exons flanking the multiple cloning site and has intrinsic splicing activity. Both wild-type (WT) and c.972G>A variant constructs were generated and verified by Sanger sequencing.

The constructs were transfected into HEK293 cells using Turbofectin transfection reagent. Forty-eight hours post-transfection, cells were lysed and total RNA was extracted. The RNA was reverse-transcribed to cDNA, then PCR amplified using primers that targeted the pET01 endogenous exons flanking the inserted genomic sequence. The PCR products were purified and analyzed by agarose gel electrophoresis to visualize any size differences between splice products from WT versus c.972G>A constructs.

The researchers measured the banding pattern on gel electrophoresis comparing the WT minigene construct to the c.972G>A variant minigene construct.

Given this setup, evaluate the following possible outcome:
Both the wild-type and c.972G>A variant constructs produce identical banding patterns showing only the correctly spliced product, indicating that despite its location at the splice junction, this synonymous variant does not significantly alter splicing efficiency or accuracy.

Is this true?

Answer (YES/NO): NO